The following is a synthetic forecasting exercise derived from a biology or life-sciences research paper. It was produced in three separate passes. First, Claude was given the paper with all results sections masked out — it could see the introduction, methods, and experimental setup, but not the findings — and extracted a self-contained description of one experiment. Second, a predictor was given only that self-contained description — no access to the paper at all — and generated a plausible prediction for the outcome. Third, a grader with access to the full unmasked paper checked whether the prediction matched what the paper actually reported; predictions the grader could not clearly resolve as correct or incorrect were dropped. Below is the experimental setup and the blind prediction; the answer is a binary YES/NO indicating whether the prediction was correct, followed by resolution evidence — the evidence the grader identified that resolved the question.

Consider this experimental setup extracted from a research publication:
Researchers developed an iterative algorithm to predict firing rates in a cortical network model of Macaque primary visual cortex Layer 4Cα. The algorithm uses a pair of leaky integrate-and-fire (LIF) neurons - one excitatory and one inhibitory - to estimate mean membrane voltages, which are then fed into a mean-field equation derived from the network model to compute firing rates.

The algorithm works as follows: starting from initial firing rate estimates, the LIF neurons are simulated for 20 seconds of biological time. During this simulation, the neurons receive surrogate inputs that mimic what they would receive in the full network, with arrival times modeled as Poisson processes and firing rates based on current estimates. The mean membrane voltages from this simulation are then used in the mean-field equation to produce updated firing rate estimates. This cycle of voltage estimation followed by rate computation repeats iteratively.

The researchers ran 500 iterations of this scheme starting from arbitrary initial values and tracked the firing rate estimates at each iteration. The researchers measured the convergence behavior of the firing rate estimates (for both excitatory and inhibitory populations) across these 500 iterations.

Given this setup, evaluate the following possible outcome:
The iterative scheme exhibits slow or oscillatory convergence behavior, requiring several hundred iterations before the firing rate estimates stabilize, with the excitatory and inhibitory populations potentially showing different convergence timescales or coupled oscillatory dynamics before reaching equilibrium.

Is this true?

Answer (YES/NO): NO